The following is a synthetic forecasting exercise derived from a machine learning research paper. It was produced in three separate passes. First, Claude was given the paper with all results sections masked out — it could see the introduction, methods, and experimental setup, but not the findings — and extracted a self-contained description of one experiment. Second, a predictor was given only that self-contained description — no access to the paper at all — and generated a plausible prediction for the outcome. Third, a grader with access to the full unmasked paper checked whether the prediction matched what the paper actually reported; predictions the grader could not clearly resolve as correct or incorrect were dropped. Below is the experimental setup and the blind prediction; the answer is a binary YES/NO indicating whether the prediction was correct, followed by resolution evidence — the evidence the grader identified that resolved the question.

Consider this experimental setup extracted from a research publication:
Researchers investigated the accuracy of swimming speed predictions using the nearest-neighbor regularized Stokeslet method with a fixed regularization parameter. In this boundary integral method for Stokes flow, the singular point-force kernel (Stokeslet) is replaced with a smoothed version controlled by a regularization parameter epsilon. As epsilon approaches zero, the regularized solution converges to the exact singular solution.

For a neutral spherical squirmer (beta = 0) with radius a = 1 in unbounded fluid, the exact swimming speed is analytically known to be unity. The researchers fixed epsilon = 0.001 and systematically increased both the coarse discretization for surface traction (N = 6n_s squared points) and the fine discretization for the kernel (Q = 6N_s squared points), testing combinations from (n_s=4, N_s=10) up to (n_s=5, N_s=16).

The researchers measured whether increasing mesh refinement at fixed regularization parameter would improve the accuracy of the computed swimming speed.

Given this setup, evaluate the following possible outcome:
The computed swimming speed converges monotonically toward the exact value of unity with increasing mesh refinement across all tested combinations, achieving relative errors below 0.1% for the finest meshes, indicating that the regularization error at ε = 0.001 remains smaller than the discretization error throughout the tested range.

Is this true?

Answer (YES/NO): NO